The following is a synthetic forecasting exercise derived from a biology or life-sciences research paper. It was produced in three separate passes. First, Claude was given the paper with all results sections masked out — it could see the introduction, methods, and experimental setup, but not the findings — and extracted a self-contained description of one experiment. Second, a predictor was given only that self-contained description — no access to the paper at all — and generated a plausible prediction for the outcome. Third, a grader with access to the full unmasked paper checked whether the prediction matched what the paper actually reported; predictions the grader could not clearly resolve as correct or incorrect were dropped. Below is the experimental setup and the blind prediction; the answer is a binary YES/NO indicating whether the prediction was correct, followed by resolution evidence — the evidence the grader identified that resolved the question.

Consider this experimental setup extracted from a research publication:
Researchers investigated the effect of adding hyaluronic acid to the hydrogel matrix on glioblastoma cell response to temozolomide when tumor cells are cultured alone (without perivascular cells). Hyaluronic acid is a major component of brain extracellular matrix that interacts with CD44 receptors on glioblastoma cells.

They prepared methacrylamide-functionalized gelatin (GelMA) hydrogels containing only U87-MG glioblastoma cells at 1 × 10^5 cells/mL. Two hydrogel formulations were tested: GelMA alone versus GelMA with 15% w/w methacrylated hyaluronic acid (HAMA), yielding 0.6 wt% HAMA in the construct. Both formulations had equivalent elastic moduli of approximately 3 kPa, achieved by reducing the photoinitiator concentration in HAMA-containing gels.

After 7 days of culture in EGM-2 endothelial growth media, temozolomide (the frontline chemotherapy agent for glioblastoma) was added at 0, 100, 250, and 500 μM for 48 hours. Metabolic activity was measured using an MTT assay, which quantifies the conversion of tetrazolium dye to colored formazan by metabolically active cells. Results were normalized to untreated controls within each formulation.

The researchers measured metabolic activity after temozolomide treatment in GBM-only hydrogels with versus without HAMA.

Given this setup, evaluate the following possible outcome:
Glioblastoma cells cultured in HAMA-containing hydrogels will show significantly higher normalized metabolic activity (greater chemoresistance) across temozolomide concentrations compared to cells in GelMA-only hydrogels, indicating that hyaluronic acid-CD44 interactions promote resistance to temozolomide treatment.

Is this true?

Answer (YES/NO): NO